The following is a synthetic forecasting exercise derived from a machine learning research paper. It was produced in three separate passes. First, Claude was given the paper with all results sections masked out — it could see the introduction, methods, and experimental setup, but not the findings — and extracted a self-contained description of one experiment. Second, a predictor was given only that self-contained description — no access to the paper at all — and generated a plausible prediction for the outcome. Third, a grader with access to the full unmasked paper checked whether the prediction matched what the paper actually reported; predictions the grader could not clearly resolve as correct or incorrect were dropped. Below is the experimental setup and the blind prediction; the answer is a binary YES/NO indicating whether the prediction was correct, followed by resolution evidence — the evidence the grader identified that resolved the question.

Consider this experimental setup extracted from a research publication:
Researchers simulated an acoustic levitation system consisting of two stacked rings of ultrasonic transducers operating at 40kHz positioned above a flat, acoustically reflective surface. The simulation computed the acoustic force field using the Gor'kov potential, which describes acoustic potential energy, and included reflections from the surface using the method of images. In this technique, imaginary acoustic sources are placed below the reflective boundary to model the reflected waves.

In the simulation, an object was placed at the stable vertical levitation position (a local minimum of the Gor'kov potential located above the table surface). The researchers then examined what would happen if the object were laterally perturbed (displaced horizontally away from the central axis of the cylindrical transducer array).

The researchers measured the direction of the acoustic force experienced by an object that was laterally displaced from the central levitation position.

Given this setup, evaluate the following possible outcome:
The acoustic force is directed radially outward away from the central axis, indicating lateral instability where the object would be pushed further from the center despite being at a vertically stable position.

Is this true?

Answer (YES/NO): NO